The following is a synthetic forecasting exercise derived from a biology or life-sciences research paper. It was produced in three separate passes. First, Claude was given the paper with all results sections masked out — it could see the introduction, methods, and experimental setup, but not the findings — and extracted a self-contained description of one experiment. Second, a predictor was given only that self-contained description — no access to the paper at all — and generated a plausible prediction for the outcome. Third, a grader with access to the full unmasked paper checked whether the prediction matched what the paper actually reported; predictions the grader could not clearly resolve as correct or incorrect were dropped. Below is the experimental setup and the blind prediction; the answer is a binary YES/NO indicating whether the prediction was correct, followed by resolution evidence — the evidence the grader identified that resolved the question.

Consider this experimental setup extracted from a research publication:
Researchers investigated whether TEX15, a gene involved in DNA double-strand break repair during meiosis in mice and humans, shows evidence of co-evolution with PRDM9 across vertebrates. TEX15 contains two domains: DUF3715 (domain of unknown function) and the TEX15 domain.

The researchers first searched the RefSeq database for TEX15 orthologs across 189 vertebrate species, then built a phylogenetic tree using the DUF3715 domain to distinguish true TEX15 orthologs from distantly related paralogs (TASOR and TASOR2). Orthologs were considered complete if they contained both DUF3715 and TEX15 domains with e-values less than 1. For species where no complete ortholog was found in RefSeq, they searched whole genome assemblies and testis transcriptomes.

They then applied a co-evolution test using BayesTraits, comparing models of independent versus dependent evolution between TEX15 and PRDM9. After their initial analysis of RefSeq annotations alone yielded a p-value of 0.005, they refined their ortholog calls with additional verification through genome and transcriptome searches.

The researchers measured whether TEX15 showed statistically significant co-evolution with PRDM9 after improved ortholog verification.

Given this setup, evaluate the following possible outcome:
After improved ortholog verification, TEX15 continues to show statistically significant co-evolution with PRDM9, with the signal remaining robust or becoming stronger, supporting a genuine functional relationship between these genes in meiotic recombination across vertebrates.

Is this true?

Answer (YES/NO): NO